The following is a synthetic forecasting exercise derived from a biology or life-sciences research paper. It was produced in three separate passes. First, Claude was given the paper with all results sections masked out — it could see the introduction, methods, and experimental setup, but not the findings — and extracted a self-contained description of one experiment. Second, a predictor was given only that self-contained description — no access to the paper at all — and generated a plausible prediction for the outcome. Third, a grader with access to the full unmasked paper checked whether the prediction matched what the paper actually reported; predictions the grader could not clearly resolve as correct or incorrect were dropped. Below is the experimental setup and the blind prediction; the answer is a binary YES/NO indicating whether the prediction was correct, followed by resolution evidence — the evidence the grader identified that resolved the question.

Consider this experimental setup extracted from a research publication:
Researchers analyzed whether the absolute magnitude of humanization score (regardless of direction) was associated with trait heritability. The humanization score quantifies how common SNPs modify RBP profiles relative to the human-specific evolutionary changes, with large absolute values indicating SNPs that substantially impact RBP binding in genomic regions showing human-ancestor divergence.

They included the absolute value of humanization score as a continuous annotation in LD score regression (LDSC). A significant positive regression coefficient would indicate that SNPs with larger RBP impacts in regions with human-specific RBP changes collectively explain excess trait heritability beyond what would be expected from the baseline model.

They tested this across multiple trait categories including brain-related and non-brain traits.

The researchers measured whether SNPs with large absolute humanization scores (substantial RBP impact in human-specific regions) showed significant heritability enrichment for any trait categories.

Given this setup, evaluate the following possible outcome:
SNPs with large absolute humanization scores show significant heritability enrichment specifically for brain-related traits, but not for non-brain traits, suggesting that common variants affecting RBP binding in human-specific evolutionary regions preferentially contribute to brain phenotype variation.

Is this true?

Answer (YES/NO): NO